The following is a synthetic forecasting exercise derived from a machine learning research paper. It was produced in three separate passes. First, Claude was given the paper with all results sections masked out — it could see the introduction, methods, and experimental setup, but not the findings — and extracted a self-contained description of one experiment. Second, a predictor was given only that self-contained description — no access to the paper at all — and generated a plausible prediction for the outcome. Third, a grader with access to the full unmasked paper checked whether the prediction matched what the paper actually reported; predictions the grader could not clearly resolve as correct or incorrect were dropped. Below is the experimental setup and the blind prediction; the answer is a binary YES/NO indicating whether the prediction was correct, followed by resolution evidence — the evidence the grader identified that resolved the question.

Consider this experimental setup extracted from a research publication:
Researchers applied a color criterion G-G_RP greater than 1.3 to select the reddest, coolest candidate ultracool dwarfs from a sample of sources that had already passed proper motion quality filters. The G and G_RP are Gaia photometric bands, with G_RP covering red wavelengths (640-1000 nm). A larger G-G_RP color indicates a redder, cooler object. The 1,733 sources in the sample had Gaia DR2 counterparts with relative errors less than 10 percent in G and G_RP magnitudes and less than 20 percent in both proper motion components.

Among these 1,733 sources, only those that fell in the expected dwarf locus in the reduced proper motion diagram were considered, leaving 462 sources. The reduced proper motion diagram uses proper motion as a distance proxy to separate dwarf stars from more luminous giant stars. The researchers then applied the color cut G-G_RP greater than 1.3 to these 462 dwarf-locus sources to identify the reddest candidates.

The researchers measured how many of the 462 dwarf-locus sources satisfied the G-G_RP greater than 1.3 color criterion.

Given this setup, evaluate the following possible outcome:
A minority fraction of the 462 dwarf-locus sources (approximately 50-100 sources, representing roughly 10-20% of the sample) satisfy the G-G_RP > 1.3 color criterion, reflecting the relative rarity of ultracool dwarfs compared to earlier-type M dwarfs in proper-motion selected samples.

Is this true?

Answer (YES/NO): NO